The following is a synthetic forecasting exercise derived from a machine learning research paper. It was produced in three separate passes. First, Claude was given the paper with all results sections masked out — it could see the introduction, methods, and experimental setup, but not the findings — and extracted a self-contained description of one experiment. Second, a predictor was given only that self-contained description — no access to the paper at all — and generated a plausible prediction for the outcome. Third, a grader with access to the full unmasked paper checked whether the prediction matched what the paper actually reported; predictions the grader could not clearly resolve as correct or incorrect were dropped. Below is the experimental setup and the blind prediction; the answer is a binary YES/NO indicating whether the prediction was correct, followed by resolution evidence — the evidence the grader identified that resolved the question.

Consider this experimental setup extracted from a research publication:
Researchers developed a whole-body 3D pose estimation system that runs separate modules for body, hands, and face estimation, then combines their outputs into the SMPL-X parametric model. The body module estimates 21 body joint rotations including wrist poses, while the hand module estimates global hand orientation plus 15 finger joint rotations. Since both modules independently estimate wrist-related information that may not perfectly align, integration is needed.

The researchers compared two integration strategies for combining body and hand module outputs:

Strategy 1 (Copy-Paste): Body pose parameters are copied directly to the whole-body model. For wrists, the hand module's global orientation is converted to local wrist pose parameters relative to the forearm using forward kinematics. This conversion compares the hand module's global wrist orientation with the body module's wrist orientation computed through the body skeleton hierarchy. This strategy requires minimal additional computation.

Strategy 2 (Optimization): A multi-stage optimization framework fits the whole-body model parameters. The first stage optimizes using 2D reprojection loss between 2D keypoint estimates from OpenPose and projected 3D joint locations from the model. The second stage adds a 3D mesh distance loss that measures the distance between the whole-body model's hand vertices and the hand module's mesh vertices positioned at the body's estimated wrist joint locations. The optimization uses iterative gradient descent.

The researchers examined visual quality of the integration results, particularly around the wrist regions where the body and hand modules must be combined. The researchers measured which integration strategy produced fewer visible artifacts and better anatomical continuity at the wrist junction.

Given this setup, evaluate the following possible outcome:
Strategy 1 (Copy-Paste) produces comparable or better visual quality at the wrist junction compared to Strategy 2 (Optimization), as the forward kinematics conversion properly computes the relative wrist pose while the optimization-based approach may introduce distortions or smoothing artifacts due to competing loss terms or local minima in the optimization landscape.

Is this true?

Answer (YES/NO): NO